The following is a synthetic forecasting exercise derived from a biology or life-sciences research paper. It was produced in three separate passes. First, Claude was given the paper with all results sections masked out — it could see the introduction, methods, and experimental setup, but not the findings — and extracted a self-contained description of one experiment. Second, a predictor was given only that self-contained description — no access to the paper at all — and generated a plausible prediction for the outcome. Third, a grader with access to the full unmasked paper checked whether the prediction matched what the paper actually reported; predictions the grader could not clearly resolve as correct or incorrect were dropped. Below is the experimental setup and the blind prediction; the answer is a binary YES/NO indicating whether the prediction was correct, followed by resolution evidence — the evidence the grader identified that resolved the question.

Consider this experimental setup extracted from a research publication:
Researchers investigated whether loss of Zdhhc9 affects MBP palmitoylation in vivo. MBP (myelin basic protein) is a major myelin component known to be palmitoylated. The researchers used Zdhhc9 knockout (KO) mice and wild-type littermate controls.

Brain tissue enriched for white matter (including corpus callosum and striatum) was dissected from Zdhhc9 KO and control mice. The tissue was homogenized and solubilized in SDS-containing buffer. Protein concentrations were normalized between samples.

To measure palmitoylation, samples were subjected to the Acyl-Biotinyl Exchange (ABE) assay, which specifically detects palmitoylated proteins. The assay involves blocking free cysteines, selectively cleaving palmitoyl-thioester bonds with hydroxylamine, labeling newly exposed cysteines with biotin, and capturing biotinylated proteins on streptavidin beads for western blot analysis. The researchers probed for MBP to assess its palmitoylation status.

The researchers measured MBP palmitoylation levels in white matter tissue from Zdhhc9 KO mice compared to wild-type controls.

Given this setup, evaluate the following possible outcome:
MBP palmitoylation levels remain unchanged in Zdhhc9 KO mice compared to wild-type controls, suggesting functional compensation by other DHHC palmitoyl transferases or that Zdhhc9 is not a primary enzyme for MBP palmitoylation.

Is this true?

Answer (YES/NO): NO